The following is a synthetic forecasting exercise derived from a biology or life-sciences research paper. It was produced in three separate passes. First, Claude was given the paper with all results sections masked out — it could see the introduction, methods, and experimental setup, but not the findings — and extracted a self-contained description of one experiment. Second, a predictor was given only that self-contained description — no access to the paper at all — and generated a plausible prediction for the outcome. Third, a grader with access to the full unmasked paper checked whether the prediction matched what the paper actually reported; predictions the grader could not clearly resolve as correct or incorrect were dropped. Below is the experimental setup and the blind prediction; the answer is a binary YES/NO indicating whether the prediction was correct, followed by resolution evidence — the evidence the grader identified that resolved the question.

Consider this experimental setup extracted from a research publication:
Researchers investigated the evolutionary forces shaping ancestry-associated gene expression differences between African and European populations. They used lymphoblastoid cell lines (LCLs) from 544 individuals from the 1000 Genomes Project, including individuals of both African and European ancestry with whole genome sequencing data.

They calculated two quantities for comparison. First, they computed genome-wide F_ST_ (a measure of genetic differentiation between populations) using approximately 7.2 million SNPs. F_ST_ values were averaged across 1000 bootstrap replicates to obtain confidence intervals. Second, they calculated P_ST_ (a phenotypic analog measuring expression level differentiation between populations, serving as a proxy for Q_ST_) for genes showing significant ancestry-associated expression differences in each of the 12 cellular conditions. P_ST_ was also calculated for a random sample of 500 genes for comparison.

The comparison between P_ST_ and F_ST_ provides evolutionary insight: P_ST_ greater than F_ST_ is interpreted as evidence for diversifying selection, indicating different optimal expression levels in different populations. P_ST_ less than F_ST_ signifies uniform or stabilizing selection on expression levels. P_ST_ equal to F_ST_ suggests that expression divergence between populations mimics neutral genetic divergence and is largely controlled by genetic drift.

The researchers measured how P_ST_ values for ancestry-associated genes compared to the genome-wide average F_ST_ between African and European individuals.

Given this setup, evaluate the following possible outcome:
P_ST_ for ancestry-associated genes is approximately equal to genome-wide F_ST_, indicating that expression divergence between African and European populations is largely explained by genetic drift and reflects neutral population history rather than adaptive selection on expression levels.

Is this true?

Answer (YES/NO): NO